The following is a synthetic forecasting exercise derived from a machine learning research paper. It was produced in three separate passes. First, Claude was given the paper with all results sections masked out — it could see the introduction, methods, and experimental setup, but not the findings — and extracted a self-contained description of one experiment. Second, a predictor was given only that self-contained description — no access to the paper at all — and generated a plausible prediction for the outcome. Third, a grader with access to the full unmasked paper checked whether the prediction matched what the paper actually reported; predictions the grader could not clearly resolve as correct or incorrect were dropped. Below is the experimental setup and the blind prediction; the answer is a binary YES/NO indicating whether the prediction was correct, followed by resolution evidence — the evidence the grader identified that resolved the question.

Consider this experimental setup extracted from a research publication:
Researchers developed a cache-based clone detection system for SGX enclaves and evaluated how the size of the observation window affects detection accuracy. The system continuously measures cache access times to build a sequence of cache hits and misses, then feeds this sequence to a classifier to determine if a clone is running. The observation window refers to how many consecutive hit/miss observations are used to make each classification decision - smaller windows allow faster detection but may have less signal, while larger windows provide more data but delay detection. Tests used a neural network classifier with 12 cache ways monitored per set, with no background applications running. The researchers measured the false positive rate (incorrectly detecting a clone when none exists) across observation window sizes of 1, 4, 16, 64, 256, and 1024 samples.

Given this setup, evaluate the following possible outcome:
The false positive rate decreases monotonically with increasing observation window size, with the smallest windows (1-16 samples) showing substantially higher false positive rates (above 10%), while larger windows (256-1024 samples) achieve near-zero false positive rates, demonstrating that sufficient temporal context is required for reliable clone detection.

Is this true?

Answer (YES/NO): NO